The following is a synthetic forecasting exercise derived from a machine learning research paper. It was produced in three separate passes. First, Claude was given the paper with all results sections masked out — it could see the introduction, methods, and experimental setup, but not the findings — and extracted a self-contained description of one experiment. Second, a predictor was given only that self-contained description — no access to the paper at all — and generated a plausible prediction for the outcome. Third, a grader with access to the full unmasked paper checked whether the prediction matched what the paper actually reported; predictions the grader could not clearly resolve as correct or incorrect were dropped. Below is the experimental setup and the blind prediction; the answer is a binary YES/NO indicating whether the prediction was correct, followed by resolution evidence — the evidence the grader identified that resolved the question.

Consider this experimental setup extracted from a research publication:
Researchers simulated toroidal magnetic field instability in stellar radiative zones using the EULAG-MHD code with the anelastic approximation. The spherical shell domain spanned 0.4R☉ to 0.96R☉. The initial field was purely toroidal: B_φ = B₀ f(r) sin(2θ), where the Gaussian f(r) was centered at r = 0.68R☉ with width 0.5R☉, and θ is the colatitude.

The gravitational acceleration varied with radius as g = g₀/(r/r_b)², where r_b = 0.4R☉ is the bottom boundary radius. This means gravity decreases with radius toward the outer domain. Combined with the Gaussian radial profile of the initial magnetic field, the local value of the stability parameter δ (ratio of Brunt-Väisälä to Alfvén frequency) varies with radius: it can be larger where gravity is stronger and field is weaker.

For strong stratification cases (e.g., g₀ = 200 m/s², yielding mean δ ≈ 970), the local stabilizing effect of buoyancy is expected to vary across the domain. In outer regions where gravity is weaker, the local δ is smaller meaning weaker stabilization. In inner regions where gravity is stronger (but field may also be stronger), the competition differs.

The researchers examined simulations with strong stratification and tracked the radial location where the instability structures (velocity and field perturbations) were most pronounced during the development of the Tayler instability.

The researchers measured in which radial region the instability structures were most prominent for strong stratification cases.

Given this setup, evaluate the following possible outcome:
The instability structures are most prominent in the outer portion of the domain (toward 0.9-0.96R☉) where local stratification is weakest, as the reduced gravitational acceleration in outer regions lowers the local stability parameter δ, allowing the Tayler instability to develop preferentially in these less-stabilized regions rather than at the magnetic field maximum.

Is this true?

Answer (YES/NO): NO